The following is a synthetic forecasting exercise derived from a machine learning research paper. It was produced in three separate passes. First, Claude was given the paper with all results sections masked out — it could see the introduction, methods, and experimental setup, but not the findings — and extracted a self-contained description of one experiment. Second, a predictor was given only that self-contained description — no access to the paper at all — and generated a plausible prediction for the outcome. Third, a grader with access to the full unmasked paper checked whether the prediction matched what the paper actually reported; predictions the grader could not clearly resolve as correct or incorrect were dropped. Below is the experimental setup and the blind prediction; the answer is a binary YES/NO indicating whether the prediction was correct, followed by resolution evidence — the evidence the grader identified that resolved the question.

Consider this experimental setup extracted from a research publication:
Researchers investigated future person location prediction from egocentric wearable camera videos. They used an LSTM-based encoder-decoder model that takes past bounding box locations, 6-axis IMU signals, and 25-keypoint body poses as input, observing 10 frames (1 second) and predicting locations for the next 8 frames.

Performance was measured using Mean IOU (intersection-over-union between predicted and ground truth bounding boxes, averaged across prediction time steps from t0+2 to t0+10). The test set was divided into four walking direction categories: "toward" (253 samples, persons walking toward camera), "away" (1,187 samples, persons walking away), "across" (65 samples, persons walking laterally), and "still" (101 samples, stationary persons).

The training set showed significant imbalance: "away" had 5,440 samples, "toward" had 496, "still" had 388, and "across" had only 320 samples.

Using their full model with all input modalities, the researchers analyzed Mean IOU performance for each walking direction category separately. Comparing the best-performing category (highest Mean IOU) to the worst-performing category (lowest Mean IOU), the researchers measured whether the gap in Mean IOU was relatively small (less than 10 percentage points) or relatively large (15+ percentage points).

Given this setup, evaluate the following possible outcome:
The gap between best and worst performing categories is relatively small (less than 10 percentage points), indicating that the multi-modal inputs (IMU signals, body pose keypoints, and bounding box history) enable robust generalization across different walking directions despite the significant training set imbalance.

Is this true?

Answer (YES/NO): NO